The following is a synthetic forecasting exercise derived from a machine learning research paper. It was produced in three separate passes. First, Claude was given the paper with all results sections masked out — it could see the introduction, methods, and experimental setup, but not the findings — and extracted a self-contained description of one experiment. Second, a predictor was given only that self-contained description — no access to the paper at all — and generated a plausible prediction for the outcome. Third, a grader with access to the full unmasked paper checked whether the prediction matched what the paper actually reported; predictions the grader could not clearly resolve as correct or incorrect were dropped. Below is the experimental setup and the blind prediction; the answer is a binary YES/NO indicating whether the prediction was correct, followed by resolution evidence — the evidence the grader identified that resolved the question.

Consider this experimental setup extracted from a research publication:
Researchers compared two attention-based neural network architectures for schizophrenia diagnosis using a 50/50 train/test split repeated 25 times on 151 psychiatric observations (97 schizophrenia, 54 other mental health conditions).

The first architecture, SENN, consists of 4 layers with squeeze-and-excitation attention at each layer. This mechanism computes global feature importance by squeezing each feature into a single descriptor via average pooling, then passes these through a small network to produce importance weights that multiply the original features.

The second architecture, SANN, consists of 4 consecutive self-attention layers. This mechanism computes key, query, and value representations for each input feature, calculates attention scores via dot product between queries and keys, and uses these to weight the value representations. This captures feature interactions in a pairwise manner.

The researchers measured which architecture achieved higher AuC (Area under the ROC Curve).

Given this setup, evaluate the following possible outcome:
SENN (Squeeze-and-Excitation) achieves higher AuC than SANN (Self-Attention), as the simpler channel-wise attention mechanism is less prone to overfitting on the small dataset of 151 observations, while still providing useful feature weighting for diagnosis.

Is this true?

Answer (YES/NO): YES